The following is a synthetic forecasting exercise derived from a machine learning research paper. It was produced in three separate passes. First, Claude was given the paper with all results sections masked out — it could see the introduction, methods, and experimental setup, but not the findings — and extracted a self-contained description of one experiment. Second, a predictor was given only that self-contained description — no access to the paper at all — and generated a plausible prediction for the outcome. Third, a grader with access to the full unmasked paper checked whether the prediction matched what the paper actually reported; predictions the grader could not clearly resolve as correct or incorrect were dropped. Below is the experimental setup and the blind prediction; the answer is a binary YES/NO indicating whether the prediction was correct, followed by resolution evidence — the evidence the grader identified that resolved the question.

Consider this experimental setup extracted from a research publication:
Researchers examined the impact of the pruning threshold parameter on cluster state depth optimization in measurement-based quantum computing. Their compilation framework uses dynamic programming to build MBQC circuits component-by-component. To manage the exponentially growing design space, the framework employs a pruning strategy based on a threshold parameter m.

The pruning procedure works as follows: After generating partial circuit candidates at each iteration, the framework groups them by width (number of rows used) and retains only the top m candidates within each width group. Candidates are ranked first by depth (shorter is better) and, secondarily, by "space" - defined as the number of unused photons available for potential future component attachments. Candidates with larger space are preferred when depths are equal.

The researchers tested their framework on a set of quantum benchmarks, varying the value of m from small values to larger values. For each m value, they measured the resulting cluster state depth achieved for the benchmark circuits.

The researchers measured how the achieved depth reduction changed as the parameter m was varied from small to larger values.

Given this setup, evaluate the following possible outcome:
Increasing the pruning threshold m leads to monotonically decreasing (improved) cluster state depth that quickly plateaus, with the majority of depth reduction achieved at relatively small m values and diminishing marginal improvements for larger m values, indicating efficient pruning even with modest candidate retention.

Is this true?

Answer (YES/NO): YES